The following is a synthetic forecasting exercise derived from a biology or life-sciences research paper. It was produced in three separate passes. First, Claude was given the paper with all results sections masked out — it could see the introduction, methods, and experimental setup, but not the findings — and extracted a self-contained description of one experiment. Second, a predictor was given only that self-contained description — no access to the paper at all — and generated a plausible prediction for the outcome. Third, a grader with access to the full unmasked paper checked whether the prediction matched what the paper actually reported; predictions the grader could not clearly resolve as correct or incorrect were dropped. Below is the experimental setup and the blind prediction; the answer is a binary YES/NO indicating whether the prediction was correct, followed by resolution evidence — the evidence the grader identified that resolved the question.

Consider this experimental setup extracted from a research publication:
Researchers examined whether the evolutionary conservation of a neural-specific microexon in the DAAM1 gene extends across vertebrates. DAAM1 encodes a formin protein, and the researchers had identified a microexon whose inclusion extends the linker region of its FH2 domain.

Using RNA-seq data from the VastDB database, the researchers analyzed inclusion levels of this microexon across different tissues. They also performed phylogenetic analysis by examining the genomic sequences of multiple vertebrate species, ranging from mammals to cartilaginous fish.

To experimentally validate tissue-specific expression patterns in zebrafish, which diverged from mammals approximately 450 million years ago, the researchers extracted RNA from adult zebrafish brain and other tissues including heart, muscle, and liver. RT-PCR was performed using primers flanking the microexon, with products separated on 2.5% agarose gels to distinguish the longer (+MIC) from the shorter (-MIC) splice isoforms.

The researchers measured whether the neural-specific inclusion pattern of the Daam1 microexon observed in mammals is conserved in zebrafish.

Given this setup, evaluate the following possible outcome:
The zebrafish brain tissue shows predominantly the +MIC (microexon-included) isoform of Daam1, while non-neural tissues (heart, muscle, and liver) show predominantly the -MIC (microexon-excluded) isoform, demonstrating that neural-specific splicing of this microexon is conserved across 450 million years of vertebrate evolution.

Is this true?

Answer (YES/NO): YES